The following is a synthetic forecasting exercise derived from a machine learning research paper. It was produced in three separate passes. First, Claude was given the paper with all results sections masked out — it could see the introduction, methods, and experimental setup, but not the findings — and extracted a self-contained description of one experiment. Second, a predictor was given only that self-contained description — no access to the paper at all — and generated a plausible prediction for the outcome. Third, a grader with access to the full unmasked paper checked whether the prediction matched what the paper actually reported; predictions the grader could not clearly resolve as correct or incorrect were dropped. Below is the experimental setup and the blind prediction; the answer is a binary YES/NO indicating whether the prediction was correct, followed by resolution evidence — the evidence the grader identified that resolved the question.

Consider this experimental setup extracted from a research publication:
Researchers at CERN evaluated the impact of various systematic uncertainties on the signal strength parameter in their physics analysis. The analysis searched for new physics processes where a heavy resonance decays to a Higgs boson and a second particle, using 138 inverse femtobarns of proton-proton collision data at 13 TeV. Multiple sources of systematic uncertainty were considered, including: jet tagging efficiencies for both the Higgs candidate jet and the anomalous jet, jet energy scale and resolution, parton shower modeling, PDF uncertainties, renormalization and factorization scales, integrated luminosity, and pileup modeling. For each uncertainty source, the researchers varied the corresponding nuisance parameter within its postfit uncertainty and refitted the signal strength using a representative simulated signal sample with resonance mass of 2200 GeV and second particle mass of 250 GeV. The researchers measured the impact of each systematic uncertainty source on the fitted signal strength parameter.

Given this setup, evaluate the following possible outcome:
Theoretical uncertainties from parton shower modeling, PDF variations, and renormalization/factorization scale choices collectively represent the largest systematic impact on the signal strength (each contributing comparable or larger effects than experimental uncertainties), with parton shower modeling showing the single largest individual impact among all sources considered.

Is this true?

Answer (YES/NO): NO